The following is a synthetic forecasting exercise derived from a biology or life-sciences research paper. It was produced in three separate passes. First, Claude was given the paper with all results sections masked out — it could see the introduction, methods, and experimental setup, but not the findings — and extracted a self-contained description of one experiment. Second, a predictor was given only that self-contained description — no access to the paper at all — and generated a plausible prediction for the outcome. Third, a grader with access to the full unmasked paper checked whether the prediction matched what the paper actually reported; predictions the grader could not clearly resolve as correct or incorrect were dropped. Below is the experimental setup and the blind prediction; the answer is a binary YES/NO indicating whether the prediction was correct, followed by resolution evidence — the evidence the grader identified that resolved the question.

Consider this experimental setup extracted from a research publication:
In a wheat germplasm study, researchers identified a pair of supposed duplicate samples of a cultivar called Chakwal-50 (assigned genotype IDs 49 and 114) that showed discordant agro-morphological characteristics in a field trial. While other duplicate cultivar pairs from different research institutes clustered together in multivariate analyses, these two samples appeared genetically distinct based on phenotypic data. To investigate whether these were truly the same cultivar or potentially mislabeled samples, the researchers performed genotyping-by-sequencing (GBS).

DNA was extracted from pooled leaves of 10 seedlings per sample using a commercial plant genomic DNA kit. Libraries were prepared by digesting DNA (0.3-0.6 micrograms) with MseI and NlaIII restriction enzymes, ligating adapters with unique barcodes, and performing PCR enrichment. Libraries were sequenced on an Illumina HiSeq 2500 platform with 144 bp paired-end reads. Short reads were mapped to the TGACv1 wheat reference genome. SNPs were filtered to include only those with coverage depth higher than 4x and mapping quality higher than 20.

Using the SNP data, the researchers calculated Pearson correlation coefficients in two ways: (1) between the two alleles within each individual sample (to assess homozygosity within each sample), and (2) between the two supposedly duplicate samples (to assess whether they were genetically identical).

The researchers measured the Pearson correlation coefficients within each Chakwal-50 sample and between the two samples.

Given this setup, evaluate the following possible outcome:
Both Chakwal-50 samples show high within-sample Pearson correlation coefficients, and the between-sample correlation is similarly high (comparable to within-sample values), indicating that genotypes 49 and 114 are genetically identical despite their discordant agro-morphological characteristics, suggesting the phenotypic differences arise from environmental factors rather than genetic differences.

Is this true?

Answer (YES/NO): NO